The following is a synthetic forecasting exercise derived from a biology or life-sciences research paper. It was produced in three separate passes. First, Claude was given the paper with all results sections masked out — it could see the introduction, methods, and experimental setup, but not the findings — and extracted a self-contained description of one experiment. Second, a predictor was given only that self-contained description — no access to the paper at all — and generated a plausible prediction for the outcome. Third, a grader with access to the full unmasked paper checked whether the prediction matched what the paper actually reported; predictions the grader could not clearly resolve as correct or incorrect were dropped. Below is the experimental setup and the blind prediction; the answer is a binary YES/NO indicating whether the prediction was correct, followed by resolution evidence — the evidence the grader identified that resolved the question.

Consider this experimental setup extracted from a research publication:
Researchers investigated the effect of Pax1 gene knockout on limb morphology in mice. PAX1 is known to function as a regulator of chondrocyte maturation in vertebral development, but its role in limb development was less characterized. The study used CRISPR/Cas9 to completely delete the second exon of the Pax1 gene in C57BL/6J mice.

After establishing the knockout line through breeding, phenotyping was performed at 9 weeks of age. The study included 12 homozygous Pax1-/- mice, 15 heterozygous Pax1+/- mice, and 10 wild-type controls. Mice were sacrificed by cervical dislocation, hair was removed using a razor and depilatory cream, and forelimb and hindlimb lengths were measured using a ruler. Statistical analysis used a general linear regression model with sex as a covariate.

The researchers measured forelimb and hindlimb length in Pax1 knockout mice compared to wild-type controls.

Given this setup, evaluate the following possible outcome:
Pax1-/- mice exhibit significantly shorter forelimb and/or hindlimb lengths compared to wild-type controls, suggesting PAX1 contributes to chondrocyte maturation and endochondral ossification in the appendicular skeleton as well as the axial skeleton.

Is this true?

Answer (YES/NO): NO